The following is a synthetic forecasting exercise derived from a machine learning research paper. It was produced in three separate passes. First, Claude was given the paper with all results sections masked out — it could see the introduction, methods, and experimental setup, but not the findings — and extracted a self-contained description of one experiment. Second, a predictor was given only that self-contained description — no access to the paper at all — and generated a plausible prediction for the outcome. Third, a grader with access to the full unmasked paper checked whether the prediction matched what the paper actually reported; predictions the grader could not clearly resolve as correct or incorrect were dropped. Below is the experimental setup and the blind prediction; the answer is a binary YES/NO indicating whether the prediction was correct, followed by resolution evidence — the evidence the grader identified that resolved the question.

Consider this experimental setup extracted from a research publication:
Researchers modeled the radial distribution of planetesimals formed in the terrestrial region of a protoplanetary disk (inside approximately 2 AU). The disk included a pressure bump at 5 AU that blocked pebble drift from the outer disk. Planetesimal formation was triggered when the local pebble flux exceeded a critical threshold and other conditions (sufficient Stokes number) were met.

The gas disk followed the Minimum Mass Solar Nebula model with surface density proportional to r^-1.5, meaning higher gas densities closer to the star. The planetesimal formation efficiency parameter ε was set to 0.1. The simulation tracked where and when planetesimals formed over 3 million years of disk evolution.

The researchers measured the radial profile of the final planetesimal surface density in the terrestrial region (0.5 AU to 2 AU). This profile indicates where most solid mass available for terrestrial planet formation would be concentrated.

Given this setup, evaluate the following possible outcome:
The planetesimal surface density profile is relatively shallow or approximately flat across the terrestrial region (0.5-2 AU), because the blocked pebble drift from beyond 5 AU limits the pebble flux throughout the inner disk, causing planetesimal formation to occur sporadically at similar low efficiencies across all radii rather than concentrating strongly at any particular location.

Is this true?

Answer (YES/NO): NO